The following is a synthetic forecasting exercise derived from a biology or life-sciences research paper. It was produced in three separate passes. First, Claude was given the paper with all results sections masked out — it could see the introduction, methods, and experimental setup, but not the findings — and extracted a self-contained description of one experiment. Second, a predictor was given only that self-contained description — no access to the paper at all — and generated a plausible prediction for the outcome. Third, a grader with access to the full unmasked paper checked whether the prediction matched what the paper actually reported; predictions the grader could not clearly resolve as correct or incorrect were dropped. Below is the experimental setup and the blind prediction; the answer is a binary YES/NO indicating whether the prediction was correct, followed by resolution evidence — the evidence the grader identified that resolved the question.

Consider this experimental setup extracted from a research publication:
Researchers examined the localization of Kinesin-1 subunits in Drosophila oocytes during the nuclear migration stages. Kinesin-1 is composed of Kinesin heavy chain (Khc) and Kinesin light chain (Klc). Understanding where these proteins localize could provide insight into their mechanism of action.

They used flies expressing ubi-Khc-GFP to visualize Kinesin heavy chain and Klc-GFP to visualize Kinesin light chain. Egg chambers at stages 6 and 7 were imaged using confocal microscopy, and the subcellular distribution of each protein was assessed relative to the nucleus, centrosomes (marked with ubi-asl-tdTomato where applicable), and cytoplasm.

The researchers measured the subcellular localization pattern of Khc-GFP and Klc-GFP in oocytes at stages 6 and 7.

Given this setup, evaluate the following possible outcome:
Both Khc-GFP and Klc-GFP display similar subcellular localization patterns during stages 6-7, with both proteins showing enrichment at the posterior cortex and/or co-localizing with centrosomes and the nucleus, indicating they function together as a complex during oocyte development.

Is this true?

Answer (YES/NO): NO